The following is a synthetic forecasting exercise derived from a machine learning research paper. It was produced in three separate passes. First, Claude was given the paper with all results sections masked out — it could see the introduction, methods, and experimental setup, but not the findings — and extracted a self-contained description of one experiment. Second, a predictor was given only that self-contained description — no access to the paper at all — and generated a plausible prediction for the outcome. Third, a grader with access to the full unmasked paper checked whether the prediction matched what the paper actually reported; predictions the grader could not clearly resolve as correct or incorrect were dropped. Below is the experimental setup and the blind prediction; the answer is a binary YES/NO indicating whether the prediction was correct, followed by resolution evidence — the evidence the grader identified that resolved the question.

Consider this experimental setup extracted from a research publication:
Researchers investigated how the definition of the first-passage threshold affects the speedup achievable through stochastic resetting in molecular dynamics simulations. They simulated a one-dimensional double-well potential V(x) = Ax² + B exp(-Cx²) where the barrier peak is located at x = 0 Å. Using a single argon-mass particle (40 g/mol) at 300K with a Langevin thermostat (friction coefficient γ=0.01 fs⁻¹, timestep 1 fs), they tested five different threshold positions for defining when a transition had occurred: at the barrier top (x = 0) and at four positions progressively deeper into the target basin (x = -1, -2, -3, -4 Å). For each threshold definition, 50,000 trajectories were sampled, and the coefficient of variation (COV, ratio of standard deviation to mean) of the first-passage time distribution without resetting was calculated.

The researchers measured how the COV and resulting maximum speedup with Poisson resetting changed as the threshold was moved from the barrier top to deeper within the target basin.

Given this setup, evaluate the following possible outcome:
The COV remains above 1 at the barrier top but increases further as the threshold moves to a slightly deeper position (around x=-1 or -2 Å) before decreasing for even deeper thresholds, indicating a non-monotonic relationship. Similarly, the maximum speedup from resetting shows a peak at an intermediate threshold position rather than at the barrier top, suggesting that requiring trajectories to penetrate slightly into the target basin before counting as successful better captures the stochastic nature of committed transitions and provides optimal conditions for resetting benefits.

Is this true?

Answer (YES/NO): NO